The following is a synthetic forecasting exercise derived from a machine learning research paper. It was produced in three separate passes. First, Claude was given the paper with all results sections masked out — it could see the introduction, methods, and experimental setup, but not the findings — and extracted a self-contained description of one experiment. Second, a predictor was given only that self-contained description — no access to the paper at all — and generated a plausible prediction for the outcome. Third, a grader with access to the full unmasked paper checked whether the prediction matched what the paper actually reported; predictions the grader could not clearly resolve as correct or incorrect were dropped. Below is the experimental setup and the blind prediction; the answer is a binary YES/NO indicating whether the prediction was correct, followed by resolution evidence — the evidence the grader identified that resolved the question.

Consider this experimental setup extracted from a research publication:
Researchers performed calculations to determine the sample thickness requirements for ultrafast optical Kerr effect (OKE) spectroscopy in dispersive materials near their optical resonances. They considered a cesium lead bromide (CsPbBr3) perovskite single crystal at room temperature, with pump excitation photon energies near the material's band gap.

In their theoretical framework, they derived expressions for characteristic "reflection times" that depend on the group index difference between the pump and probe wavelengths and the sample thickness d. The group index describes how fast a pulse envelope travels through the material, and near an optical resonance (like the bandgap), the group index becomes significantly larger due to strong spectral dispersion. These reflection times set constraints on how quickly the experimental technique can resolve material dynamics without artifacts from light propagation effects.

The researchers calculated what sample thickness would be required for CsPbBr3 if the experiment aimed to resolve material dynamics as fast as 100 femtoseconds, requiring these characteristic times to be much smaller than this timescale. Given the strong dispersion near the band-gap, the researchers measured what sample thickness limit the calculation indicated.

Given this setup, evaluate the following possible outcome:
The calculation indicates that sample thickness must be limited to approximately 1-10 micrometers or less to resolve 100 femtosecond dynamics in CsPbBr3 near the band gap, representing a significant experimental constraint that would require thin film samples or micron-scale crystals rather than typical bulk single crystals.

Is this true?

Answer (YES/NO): YES